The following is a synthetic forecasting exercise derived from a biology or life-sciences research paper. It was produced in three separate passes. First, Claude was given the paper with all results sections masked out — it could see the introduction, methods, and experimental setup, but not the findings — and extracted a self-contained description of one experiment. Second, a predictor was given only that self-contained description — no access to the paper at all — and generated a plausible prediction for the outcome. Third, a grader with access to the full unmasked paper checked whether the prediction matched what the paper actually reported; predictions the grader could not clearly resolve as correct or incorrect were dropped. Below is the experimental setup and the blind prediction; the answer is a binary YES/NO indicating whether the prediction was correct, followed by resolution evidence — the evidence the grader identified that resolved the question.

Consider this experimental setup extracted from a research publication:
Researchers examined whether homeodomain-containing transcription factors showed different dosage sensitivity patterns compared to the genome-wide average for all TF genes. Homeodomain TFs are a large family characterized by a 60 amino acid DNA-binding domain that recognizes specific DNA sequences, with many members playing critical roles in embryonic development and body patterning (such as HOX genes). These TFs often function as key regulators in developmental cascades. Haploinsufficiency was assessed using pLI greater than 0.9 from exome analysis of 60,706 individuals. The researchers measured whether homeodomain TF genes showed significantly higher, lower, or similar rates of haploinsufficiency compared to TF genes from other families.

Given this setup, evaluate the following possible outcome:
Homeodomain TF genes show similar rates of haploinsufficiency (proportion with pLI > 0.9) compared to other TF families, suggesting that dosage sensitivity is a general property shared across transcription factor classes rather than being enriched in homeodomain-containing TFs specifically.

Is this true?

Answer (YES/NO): NO